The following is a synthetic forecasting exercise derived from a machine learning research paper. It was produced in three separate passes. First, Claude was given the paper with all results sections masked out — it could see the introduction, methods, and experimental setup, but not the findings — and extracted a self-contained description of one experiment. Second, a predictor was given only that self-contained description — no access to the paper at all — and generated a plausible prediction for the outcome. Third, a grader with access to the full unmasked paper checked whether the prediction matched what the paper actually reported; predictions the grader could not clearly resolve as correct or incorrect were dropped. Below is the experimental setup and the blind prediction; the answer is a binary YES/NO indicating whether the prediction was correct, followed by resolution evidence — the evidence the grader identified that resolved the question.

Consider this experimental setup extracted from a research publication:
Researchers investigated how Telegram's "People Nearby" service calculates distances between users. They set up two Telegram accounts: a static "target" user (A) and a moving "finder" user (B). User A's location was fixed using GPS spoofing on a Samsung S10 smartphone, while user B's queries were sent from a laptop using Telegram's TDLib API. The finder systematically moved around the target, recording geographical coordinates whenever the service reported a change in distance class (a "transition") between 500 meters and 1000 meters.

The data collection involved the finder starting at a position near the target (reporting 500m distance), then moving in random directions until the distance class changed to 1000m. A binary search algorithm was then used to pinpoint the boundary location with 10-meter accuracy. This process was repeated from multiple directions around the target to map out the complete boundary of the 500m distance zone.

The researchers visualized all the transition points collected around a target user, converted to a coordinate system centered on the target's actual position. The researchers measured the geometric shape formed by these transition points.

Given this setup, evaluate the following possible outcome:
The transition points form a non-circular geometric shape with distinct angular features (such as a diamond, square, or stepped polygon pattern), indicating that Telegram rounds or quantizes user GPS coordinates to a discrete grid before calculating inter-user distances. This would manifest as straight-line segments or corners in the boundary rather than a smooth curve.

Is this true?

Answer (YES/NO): YES